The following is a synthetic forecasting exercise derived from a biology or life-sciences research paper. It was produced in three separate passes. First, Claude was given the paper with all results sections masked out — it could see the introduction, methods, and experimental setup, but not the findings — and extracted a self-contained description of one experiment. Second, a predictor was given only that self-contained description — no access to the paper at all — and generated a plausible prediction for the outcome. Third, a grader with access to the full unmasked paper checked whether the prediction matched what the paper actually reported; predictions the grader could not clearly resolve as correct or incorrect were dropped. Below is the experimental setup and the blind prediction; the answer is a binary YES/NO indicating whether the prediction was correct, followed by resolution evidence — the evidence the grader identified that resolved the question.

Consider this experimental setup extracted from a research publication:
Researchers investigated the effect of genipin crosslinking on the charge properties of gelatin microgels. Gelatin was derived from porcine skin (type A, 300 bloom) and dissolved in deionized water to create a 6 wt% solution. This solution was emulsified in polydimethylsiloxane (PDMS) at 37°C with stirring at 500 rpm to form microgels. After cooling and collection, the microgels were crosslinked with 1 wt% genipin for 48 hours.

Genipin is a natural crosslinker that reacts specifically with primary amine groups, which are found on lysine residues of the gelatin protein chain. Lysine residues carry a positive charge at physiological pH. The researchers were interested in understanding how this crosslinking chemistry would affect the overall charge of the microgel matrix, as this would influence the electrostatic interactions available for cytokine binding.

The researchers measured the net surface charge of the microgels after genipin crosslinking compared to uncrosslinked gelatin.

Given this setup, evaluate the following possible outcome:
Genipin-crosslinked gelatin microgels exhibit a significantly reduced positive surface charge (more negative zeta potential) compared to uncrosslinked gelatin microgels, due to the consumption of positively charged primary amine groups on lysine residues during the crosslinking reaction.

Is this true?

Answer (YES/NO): YES